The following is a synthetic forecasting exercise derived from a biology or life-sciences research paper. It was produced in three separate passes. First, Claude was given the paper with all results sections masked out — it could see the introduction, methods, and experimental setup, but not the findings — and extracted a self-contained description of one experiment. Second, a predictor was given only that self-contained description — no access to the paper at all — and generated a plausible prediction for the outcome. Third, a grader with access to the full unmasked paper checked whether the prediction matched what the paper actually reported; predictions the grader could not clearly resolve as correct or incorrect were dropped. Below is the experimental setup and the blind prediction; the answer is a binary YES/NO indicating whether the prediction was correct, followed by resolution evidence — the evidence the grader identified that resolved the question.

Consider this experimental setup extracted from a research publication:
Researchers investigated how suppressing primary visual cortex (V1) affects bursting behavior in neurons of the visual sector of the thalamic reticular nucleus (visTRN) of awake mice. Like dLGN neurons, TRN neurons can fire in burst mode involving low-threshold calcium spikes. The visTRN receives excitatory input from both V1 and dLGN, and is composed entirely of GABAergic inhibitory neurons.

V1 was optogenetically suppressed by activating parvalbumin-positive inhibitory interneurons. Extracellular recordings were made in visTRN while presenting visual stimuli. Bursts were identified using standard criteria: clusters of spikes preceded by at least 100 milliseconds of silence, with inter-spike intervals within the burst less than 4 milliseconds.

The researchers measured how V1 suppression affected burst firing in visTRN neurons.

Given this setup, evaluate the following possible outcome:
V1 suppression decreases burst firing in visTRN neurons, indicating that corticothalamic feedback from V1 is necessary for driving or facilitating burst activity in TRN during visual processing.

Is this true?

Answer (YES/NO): NO